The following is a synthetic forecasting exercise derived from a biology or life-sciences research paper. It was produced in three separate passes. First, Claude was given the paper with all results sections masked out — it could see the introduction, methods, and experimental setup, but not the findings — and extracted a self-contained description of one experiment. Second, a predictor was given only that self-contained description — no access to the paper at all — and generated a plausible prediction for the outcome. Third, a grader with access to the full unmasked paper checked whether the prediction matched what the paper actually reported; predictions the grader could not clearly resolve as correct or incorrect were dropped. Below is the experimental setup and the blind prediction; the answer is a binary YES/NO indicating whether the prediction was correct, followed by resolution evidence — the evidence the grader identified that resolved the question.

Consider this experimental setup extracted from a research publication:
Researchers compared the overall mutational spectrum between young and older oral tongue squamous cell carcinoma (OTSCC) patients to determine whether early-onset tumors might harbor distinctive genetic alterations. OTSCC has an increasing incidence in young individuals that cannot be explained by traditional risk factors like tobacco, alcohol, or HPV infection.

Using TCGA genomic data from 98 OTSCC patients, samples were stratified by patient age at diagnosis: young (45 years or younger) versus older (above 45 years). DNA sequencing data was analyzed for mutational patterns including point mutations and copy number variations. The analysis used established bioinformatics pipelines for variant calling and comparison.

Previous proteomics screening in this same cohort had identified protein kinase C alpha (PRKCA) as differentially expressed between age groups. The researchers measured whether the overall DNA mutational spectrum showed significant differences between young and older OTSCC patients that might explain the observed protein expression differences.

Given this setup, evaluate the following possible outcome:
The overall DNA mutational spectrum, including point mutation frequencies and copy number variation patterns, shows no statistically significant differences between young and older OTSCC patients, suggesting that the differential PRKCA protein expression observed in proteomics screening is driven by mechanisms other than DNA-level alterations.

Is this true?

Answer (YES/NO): YES